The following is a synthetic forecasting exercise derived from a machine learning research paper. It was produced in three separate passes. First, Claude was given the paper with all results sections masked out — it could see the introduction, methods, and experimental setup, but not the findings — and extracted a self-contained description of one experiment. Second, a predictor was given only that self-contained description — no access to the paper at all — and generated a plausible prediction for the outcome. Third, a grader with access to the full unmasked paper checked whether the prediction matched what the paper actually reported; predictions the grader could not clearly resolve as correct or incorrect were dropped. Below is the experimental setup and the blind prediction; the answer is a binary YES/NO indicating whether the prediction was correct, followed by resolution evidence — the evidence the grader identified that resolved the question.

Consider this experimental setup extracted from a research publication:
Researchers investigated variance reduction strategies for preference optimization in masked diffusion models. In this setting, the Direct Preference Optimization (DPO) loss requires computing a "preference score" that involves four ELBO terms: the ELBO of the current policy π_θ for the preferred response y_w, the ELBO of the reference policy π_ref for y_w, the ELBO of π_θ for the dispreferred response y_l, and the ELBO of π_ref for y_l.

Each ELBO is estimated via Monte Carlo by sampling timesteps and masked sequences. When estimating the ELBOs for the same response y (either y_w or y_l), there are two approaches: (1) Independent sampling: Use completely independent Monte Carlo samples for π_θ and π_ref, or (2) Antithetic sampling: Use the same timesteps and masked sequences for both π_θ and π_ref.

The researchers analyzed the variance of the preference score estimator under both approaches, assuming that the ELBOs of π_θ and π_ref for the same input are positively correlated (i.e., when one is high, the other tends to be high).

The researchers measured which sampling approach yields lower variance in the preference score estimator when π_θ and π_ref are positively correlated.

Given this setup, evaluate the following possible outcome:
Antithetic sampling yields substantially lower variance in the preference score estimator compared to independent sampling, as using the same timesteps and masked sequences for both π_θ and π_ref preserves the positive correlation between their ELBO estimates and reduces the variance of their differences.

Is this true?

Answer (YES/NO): YES